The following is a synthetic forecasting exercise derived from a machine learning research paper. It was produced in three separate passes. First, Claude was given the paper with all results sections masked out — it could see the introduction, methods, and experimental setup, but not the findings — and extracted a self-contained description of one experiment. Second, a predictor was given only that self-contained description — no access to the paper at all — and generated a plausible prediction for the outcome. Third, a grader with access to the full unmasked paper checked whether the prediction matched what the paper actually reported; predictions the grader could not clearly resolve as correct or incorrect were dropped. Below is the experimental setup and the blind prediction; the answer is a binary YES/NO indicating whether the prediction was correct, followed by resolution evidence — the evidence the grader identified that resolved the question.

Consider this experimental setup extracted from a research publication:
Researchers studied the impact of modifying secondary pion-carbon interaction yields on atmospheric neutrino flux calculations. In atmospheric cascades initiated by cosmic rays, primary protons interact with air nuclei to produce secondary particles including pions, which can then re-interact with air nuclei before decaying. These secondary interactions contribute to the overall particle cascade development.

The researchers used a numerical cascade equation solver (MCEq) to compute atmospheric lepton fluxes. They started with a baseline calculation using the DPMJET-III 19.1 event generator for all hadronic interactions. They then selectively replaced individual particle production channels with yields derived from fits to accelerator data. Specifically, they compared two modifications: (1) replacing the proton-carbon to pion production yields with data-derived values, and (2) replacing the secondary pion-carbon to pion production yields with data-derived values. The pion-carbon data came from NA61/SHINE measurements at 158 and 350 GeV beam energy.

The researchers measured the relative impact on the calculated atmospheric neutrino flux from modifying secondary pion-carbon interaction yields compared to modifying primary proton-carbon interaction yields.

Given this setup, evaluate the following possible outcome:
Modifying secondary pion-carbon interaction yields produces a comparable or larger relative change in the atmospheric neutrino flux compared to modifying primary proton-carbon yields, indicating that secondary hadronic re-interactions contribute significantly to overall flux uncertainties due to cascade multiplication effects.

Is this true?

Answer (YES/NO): NO